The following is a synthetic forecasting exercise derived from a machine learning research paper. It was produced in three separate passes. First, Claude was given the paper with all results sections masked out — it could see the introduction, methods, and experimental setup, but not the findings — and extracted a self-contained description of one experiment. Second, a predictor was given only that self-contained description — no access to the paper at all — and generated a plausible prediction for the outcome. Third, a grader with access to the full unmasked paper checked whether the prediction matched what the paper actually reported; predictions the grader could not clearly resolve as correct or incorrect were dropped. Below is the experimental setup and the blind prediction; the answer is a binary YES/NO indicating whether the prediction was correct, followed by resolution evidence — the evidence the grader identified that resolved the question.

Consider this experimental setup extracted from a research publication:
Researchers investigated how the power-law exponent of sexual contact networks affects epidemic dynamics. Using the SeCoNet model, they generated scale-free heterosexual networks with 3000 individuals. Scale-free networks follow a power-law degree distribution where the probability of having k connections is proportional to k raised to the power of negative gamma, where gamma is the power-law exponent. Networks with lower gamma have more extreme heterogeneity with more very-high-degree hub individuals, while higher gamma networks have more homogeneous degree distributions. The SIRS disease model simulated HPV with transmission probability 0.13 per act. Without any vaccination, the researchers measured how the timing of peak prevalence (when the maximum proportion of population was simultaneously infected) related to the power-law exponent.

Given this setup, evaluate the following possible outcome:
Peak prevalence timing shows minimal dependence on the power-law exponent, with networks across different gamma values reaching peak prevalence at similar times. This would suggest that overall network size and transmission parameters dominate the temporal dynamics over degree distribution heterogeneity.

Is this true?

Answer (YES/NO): NO